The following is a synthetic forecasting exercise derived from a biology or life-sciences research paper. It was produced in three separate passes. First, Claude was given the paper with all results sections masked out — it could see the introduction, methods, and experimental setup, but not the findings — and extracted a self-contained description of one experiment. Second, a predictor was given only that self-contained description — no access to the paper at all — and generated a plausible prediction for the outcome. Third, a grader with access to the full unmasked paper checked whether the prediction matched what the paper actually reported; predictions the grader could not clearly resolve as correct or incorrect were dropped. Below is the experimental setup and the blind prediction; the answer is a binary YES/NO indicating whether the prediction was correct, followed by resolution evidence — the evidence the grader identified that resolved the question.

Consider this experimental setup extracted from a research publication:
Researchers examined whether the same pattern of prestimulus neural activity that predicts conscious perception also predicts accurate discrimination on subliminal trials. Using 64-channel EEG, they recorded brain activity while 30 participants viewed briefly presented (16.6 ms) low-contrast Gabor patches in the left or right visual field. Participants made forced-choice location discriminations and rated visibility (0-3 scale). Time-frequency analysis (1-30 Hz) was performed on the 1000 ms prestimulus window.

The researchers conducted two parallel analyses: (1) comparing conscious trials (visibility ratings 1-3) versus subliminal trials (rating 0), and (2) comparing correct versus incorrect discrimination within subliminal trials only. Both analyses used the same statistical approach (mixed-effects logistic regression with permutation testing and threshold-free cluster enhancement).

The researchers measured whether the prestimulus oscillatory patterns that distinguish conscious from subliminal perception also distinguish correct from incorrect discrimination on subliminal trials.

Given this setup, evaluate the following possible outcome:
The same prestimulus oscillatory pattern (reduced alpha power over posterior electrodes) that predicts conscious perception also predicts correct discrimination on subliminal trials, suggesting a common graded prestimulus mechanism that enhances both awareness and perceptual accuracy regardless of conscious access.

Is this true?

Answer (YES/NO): NO